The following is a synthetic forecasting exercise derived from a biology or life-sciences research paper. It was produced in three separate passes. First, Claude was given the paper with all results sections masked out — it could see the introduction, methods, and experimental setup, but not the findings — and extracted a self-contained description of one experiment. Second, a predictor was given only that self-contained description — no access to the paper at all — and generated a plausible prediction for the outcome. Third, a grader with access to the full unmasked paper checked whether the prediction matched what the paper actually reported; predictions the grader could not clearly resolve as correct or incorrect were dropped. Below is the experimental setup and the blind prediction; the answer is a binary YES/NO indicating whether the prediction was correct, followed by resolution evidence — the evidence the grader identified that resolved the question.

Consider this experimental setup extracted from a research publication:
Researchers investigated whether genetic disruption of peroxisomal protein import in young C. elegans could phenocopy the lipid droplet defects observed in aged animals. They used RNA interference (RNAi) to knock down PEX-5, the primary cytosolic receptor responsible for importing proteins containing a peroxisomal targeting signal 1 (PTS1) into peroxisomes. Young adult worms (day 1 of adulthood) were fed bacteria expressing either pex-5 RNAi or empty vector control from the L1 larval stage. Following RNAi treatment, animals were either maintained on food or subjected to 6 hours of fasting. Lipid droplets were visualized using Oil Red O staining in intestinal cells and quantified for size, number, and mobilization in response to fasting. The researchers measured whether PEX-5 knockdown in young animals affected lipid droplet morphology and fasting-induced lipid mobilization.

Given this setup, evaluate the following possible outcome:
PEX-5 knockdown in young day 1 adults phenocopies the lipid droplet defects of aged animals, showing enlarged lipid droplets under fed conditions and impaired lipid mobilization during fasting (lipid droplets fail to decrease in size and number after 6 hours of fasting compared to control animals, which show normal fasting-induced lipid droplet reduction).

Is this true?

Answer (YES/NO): YES